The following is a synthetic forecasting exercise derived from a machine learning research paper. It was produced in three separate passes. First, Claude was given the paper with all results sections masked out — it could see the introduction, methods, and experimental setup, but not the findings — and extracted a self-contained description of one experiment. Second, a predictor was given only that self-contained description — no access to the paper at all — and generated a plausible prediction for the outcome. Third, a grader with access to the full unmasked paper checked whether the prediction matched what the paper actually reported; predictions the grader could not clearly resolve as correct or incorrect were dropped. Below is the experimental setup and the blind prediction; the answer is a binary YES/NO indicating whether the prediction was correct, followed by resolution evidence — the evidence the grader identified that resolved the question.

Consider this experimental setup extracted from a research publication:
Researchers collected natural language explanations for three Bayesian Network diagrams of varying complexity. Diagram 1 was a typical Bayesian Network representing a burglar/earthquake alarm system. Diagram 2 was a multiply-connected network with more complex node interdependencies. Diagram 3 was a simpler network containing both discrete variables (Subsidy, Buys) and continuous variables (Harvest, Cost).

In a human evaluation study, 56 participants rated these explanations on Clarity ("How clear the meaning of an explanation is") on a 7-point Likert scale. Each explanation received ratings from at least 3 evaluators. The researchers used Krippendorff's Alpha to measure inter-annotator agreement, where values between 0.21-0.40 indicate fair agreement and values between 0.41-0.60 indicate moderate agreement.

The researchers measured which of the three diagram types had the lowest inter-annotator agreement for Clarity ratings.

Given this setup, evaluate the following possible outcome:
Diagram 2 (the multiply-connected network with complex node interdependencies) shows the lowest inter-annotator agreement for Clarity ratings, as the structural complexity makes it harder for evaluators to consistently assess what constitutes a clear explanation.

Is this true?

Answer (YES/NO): YES